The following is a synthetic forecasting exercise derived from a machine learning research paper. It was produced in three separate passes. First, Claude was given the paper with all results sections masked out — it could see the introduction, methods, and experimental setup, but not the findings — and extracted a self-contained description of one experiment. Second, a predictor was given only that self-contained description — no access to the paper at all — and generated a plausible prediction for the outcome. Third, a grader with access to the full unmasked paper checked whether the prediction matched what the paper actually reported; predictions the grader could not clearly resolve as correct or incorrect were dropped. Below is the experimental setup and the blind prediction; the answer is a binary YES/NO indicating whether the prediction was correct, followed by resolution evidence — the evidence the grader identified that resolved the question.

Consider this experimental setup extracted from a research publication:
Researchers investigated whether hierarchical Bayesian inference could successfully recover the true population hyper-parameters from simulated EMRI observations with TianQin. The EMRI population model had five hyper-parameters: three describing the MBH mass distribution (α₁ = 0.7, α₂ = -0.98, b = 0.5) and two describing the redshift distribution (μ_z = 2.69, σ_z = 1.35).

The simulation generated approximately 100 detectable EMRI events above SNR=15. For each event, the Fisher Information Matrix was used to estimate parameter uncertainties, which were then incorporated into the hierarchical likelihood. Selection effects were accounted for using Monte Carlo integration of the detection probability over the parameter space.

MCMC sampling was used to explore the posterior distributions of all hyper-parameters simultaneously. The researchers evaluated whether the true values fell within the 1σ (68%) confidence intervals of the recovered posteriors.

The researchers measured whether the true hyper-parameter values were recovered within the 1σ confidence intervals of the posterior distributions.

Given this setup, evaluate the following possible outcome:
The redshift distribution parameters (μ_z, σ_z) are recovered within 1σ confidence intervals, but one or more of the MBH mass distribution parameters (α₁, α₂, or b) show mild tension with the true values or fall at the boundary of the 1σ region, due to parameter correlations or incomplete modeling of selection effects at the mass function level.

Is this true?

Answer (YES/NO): NO